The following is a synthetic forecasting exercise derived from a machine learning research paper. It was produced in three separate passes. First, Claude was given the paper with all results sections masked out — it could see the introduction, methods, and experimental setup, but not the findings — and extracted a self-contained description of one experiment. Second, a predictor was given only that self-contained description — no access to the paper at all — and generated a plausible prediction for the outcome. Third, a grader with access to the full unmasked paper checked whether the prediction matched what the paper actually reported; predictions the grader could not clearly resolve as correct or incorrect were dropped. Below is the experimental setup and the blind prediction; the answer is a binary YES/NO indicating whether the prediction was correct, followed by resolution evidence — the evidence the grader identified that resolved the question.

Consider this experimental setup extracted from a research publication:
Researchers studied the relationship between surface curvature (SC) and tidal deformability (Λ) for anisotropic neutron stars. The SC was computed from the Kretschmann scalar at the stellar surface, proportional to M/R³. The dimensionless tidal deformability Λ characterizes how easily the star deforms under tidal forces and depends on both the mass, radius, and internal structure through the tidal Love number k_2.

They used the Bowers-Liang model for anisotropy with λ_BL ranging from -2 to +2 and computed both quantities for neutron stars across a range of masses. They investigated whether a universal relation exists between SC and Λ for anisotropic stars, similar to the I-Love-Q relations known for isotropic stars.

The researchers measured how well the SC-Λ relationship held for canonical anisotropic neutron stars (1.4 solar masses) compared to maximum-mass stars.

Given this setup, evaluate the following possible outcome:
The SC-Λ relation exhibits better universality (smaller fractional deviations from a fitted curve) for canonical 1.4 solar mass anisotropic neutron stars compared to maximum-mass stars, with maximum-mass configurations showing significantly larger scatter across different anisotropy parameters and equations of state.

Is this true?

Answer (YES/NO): YES